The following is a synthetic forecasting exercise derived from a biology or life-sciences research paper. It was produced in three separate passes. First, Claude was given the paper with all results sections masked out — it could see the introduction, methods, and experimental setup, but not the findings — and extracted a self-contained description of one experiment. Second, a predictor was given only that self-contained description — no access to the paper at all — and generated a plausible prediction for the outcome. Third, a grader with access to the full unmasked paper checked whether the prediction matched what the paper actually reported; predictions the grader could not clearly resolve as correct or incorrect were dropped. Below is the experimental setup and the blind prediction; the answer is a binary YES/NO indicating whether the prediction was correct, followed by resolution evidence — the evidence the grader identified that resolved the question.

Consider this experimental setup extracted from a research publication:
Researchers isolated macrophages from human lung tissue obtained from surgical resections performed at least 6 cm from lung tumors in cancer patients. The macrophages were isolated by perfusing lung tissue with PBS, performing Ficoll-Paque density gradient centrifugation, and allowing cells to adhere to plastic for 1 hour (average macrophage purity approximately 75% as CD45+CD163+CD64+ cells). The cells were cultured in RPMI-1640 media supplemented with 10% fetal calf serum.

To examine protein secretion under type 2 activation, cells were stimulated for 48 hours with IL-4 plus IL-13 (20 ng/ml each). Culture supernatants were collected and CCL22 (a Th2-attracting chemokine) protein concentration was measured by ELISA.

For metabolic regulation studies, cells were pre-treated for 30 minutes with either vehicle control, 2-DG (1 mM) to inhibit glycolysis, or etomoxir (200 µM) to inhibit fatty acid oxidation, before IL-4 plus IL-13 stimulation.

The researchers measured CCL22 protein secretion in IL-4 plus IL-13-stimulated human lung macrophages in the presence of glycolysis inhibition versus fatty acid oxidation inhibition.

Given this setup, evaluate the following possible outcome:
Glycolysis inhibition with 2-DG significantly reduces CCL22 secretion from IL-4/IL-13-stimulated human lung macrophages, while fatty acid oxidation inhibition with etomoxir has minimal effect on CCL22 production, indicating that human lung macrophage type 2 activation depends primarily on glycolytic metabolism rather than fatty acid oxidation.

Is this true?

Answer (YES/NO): NO